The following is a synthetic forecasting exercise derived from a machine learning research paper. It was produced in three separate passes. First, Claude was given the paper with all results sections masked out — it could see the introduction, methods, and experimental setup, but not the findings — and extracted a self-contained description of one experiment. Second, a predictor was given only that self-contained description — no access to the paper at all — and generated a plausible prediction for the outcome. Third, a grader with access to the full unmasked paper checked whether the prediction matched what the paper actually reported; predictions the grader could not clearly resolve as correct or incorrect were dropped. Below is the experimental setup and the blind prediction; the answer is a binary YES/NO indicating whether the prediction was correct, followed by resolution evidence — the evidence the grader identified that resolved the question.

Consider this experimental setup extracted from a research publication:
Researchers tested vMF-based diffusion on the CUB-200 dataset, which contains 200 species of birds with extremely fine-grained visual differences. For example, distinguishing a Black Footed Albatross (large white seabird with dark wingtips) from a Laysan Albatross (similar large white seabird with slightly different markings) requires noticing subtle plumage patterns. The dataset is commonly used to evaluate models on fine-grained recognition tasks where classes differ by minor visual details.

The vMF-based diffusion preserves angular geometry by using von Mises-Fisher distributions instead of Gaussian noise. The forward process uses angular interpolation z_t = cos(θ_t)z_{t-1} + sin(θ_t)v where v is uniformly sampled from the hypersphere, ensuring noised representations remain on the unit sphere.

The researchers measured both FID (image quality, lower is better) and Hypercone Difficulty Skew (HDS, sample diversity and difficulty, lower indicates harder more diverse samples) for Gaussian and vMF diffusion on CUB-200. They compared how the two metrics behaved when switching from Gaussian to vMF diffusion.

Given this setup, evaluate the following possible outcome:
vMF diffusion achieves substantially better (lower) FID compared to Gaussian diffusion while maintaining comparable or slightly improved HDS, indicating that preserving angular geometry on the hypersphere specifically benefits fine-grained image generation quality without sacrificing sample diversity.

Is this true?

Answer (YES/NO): NO